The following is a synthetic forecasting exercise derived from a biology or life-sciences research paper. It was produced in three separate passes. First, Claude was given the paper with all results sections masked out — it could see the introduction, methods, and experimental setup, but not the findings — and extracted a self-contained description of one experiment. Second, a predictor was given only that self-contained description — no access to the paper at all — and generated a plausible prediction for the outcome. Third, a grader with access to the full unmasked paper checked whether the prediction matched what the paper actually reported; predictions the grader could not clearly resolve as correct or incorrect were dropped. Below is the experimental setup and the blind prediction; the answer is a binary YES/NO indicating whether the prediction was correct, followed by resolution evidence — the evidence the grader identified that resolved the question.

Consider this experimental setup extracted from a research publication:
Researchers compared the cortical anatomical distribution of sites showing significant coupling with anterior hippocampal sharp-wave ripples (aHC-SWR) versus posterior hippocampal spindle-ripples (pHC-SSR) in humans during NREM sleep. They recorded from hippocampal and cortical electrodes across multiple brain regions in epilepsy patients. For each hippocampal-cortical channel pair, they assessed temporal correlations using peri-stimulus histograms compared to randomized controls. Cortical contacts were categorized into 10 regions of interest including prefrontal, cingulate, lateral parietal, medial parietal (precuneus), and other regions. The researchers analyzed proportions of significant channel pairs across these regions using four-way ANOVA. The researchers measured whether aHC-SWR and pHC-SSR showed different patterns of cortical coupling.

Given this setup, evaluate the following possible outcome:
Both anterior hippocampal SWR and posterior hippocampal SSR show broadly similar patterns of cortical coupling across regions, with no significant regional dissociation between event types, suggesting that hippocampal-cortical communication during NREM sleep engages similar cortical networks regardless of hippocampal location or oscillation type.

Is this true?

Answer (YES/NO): NO